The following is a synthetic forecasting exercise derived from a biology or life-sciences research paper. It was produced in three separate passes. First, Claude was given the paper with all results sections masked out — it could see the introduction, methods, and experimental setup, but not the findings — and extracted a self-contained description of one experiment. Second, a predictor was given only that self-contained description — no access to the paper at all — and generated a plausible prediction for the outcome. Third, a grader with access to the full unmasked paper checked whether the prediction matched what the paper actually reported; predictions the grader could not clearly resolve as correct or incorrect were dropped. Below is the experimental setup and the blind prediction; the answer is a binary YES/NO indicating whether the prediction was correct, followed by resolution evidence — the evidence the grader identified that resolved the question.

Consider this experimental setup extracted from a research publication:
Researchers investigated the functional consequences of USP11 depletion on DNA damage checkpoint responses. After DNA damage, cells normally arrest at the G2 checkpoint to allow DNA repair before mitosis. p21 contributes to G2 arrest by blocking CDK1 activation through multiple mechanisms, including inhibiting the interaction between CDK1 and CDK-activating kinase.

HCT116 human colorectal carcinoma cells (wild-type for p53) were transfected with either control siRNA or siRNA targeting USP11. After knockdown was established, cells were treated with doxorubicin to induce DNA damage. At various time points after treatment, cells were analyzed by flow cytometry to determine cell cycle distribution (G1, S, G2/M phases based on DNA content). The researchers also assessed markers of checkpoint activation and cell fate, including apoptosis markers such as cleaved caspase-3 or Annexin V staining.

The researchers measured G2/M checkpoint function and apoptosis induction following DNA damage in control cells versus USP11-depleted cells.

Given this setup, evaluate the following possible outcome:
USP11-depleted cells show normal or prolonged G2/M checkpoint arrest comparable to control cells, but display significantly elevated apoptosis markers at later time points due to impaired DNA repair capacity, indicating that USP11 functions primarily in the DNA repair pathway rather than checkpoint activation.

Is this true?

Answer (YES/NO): NO